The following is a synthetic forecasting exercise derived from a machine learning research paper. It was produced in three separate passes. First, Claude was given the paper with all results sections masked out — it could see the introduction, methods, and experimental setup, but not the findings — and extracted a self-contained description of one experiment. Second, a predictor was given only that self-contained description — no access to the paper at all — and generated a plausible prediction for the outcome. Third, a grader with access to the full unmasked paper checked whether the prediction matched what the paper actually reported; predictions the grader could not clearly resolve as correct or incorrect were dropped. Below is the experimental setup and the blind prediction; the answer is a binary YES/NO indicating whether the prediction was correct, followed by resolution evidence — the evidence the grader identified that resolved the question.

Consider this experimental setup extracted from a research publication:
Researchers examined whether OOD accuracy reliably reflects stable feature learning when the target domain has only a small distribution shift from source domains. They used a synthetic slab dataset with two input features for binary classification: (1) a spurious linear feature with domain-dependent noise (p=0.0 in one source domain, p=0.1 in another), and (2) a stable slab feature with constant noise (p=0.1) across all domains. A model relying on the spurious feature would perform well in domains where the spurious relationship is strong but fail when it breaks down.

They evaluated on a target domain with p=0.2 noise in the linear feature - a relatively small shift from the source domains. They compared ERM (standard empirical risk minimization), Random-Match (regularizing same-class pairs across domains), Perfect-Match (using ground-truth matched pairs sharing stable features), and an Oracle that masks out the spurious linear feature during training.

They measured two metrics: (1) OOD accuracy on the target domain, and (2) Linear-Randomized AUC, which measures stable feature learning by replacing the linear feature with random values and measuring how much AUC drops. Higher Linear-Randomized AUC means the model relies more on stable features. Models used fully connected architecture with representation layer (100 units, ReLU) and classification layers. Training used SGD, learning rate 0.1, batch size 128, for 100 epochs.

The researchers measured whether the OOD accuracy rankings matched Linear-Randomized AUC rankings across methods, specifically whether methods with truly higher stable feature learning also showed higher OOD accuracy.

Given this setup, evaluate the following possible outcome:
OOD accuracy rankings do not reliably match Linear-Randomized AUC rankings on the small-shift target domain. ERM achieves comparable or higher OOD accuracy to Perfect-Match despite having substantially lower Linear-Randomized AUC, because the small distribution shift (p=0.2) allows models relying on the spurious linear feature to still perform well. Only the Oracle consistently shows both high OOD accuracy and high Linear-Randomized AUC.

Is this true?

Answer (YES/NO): NO